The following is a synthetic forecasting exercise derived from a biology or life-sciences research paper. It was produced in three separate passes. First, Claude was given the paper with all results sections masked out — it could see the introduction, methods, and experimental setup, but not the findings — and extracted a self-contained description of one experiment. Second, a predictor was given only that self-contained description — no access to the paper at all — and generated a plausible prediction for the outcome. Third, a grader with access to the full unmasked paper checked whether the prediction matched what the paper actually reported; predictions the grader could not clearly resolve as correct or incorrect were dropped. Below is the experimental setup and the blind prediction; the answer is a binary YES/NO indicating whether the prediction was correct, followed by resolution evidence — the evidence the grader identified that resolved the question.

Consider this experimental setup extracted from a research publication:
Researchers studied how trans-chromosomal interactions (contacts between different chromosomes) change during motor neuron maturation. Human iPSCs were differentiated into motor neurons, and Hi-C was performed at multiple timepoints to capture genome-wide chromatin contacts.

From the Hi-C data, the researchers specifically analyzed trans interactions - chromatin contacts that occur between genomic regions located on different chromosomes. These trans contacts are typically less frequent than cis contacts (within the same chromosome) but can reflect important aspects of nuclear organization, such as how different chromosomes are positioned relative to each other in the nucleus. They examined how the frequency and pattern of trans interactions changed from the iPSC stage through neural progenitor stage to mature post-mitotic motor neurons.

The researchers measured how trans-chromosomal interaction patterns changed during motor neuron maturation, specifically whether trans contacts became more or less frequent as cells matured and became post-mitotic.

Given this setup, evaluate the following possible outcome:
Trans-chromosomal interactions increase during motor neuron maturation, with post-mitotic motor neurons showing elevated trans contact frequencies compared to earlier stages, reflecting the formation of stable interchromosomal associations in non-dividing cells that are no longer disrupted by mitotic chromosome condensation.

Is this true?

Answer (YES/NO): NO